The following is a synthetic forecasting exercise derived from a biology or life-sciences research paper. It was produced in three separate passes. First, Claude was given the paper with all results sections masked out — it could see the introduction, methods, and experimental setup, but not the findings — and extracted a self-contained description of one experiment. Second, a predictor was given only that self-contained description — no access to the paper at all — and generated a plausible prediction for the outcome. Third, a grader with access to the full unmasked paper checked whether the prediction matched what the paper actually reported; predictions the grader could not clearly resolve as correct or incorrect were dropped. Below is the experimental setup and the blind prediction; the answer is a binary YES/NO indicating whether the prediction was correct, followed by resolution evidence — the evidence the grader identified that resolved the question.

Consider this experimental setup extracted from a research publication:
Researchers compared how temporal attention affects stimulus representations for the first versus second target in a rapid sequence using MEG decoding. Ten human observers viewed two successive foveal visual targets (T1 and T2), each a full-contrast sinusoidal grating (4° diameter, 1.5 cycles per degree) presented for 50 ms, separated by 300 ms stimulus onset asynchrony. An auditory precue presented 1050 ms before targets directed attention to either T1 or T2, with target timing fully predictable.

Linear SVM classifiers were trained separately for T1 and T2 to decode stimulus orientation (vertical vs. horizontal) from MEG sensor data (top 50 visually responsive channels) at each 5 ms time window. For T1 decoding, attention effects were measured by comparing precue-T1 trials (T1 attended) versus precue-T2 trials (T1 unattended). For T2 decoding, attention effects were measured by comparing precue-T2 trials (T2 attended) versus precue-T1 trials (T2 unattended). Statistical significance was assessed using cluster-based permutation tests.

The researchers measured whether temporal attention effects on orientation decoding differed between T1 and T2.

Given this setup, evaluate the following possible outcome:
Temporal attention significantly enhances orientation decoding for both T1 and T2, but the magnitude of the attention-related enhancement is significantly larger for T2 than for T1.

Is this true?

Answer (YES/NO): NO